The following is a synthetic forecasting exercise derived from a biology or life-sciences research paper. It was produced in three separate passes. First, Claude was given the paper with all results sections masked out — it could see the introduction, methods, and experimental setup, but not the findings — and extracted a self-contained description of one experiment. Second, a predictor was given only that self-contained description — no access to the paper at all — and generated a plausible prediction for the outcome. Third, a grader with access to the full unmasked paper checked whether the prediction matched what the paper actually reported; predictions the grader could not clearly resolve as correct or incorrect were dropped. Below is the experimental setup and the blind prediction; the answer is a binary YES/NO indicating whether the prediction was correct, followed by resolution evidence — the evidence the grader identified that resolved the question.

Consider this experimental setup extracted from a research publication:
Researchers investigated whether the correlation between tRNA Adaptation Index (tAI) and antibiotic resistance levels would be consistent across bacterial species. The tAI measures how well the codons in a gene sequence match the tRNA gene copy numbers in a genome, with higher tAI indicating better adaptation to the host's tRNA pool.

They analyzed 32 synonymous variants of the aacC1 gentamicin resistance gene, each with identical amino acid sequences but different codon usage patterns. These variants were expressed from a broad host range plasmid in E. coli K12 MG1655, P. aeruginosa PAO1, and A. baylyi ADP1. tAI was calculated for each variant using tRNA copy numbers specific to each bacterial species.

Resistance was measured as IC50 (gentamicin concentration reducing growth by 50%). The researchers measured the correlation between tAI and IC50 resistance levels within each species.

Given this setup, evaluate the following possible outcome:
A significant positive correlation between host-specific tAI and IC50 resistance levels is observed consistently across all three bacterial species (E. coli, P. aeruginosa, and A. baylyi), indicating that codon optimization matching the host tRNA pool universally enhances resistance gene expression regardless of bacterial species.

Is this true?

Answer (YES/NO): NO